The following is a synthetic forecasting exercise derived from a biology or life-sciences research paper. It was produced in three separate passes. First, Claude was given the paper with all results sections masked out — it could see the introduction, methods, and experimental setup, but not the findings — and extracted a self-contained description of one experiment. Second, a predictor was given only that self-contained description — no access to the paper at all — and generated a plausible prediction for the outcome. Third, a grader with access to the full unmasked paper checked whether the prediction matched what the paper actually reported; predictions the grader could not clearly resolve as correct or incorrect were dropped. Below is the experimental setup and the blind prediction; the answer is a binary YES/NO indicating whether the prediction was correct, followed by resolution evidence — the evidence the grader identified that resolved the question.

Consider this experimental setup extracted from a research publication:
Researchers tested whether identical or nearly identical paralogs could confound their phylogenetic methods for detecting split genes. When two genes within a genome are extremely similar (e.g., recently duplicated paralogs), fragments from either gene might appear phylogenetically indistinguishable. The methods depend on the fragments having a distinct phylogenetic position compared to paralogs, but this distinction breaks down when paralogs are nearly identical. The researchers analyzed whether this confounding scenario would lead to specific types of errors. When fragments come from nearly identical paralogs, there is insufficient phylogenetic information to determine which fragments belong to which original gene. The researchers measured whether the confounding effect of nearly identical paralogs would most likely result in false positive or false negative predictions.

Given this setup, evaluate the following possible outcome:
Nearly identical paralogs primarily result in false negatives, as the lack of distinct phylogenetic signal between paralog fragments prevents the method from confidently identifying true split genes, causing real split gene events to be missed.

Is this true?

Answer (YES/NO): NO